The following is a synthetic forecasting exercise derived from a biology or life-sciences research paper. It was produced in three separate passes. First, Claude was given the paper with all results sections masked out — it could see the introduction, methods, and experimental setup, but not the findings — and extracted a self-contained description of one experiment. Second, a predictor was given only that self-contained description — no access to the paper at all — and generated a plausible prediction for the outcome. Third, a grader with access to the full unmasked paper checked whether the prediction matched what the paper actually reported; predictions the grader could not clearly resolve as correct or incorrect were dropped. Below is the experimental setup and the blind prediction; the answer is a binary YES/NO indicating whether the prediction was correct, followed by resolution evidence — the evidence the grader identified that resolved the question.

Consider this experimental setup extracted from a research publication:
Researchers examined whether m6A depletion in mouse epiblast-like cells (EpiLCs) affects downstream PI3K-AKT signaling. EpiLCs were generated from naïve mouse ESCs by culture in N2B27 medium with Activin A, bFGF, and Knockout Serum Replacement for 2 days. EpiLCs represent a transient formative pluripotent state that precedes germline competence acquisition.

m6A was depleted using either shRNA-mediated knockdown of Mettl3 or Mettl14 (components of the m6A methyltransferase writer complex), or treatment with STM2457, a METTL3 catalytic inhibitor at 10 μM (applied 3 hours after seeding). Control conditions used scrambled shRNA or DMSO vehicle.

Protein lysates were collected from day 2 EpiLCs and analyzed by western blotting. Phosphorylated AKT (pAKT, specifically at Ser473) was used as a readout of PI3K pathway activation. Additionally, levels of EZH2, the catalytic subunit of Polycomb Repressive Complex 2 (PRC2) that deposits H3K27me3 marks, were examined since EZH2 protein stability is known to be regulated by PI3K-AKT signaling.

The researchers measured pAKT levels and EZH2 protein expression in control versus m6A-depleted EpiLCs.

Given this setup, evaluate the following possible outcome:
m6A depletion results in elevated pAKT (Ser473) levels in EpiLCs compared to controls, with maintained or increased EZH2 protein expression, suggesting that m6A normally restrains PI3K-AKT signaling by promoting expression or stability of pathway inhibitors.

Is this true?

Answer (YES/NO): NO